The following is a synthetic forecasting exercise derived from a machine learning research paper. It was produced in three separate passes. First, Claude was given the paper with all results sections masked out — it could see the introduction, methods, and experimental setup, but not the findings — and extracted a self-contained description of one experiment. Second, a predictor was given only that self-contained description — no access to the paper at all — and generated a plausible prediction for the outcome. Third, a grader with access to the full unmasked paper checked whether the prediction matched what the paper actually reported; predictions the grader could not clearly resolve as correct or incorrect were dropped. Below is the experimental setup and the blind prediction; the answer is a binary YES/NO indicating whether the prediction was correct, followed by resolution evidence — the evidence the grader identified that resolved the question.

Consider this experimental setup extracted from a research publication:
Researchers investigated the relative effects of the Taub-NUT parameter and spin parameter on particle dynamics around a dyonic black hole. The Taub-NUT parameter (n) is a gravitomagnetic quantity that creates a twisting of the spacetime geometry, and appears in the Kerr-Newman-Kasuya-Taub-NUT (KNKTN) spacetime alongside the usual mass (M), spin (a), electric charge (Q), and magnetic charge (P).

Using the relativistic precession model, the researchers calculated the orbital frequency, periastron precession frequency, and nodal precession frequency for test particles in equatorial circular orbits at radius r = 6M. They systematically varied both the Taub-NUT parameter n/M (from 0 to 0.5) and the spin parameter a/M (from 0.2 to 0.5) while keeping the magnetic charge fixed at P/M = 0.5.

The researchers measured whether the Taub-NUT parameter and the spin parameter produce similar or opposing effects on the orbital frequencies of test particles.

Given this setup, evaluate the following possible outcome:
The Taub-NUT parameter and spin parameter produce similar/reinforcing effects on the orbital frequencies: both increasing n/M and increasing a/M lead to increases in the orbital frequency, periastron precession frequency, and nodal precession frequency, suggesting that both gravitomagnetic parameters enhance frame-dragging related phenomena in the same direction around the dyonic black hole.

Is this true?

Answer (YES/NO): NO